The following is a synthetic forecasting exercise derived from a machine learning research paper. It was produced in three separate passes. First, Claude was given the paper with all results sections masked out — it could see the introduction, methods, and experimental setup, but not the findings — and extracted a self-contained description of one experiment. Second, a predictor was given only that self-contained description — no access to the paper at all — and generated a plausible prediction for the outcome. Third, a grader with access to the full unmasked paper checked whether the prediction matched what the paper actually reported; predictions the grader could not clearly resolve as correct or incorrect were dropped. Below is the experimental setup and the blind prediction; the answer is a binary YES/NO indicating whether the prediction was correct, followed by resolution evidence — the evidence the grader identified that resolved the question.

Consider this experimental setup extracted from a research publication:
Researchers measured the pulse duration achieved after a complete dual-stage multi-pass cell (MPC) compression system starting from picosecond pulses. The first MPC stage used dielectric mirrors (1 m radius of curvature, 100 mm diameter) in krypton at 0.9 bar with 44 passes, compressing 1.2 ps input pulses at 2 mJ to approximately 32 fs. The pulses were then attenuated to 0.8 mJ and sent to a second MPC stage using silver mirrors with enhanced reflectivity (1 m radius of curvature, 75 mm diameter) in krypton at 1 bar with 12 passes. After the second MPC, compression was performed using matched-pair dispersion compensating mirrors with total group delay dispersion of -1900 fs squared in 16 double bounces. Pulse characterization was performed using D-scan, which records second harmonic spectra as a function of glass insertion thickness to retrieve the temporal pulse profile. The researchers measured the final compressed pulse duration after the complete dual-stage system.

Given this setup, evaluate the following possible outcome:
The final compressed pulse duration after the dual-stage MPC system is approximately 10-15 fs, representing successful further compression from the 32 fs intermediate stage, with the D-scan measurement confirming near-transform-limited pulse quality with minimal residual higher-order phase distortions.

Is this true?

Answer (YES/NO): YES